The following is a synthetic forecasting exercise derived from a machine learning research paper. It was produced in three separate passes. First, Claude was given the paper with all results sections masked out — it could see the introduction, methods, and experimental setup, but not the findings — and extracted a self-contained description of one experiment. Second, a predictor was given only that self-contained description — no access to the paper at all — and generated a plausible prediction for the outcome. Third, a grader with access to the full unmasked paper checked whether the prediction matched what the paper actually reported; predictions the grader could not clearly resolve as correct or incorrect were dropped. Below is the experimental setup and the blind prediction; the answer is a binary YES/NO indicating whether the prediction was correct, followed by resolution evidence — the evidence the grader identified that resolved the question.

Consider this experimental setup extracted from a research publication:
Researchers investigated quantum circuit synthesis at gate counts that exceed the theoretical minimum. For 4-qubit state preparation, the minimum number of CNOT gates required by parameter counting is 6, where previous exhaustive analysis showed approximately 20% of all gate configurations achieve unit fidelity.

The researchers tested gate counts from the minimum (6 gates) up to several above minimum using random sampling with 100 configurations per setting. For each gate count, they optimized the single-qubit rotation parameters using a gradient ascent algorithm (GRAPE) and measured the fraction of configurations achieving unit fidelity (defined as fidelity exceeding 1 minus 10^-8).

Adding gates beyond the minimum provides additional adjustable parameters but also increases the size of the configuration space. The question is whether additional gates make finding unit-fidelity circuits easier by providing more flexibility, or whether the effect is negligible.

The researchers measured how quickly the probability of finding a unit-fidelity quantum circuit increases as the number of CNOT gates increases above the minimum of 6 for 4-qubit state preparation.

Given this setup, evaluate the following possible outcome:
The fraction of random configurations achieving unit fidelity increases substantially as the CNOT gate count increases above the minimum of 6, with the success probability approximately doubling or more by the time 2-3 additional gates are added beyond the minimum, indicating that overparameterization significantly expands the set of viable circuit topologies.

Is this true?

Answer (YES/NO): YES